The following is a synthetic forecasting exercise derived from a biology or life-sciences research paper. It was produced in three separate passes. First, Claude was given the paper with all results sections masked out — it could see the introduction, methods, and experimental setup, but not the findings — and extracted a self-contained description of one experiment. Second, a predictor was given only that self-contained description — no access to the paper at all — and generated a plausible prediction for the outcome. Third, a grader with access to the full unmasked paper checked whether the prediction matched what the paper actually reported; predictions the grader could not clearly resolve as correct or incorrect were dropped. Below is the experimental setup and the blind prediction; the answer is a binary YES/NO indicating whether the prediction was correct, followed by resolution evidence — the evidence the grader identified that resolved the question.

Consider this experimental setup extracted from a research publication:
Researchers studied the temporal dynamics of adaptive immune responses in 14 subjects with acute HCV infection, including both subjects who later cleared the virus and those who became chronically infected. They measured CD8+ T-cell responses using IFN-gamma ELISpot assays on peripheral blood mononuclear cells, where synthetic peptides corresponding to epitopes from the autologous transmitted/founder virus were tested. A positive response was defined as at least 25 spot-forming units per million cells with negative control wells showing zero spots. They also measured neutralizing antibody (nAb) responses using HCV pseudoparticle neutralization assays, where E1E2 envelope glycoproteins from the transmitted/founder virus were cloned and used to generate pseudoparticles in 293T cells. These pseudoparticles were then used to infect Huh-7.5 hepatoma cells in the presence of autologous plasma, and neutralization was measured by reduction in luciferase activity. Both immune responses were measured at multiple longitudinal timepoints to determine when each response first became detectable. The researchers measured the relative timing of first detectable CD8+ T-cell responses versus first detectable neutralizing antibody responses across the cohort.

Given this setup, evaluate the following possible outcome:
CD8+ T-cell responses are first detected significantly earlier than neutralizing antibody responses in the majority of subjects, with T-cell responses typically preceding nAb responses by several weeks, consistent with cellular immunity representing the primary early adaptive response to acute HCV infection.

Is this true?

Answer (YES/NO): NO